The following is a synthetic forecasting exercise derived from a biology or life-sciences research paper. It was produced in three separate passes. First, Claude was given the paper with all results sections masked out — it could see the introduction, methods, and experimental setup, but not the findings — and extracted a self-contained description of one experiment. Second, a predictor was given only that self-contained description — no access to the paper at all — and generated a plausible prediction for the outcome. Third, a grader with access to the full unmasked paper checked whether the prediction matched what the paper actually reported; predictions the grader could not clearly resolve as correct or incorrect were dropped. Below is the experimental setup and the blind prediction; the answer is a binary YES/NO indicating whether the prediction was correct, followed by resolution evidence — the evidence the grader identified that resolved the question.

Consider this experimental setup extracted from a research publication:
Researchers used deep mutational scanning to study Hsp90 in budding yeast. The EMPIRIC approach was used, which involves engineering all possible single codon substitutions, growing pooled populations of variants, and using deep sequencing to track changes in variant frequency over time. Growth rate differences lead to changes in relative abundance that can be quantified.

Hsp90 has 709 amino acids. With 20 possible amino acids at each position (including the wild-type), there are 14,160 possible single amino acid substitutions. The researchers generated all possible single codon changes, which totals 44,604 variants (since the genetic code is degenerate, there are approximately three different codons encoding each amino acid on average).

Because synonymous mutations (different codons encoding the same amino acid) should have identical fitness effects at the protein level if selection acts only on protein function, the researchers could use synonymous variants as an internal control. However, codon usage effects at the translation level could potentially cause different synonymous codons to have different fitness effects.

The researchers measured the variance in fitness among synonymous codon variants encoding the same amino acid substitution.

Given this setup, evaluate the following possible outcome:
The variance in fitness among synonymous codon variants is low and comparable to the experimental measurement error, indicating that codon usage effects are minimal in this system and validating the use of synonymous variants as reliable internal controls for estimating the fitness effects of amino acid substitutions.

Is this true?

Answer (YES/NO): NO